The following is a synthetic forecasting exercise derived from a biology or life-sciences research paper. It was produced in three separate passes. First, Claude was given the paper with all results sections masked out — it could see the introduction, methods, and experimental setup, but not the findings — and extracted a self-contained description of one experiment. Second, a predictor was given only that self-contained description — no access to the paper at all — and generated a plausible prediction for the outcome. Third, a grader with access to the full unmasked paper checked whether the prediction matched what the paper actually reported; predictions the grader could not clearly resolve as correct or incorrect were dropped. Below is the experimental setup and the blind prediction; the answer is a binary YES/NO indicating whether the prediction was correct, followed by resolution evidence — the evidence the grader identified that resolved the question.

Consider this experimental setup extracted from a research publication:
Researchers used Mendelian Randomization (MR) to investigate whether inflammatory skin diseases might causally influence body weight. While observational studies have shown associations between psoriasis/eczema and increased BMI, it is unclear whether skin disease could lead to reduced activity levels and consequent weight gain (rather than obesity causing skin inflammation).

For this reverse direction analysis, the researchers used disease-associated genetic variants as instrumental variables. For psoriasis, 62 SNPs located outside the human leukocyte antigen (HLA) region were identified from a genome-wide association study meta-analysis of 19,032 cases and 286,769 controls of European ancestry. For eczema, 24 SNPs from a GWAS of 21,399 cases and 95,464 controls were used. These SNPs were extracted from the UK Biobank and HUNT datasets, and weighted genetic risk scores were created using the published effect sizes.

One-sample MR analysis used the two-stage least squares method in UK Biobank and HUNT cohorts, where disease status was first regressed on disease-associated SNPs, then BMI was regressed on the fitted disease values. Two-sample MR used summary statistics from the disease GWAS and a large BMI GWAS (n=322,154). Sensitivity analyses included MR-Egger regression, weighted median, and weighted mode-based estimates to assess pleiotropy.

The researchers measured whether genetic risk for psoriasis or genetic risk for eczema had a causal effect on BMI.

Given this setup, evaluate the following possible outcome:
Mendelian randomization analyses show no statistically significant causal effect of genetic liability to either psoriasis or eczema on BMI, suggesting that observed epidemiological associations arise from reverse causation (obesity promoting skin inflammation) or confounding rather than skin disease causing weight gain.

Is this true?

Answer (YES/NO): NO